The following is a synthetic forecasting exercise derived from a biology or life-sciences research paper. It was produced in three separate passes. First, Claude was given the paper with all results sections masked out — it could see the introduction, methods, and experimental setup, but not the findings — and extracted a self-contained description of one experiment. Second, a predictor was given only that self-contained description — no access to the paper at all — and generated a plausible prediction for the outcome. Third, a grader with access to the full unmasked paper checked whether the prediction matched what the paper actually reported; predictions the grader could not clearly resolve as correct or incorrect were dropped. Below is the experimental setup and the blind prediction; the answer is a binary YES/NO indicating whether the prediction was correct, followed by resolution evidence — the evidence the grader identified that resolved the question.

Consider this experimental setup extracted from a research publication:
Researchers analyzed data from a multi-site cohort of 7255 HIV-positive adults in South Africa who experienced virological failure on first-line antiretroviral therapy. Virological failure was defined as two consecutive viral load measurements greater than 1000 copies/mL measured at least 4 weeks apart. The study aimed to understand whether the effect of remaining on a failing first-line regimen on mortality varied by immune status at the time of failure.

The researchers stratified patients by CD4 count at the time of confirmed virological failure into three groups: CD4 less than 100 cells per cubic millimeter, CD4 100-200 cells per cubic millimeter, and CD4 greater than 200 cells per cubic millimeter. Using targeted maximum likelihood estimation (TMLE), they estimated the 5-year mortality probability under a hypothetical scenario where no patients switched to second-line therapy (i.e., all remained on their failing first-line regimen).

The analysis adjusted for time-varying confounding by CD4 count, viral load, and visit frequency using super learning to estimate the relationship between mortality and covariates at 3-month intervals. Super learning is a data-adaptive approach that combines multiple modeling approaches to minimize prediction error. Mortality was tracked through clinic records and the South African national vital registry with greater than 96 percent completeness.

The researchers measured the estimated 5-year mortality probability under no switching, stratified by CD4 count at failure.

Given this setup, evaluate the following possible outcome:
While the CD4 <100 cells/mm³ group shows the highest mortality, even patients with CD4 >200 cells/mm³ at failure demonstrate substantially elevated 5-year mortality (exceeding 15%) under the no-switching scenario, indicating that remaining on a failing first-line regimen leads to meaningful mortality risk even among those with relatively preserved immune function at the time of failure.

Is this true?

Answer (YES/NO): NO